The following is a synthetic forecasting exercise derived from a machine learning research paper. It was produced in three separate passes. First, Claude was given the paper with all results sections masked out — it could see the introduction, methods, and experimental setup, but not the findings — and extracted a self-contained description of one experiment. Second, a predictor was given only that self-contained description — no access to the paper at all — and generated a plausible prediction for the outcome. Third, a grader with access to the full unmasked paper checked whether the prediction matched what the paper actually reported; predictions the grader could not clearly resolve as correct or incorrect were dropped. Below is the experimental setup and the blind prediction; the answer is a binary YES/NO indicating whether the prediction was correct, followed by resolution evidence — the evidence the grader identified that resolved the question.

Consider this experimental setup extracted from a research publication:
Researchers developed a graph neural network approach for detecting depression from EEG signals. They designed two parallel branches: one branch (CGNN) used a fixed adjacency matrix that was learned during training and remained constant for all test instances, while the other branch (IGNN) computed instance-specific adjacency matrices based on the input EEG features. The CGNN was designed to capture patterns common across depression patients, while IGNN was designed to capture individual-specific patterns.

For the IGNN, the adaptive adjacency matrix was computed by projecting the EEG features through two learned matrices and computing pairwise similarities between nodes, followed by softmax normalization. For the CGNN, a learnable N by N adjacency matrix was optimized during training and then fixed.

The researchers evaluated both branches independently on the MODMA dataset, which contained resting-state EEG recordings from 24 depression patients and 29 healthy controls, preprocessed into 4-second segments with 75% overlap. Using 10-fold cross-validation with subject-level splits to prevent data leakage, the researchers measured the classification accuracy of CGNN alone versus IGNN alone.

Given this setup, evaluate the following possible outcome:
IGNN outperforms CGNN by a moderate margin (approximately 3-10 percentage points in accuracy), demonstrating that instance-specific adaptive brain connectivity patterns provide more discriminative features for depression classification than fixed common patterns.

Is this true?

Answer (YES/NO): NO